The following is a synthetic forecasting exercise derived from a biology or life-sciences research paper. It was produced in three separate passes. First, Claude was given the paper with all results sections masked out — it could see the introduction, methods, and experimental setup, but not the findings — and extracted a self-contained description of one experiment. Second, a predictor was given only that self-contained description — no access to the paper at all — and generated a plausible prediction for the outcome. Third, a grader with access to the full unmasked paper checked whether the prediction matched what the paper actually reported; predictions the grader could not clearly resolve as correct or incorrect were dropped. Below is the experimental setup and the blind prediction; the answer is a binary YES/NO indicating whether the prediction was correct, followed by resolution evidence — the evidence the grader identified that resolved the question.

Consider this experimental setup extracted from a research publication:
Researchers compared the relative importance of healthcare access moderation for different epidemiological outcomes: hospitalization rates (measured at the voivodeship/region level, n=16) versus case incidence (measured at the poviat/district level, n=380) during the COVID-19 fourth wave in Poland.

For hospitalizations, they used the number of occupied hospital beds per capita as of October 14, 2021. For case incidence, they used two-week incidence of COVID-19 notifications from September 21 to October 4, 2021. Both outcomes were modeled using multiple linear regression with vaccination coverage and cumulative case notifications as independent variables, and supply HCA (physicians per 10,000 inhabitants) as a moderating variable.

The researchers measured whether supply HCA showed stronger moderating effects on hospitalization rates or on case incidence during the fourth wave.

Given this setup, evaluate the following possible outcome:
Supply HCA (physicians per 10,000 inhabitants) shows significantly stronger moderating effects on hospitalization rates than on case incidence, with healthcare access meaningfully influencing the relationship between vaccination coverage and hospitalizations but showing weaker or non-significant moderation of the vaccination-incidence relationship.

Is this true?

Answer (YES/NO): YES